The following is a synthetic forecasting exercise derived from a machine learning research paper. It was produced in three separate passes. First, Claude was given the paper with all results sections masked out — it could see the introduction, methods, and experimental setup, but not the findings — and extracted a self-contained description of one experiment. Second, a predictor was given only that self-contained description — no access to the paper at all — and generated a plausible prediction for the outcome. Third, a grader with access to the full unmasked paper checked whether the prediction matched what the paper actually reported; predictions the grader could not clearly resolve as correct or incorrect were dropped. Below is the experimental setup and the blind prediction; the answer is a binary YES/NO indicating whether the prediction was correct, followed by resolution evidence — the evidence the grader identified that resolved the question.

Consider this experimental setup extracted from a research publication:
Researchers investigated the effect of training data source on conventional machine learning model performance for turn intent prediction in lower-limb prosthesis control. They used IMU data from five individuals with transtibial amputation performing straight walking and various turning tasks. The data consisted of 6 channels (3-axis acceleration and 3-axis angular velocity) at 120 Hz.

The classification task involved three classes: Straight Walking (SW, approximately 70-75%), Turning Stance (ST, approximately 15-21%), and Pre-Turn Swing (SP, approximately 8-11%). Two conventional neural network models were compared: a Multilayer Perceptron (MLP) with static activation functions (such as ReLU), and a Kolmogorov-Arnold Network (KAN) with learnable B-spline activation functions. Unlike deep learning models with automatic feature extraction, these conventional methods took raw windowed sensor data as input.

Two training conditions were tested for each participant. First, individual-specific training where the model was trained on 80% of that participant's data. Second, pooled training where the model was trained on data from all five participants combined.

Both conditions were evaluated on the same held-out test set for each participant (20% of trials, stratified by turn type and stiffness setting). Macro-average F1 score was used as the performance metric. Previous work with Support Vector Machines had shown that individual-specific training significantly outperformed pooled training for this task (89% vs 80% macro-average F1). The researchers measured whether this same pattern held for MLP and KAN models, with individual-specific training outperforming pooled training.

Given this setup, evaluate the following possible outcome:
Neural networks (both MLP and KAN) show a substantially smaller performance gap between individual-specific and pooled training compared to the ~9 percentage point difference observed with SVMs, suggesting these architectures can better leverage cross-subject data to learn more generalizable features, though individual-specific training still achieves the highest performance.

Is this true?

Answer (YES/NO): NO